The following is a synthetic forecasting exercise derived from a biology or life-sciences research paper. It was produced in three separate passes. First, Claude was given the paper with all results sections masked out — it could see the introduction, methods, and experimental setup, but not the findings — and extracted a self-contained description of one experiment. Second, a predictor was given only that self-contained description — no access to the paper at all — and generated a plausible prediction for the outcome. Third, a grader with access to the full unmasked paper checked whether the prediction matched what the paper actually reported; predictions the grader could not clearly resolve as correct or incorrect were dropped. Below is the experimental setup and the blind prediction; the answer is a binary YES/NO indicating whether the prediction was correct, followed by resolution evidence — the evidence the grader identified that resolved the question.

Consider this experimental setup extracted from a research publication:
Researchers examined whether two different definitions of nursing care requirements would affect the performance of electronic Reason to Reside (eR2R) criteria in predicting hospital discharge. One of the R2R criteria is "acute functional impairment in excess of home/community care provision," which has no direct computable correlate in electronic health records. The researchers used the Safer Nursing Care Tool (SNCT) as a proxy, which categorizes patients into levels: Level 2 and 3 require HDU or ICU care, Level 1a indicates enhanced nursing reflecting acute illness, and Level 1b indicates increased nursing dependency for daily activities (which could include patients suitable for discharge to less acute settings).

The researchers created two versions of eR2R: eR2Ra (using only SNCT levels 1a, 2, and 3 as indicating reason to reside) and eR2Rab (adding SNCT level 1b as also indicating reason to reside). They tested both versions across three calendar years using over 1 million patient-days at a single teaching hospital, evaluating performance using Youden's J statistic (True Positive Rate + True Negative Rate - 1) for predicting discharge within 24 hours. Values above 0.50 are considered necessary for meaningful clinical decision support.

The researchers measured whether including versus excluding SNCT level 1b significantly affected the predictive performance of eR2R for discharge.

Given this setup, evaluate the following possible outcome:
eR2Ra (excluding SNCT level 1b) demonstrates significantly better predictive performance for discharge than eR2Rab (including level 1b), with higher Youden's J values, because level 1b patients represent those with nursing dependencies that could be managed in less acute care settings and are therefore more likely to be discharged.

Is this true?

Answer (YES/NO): NO